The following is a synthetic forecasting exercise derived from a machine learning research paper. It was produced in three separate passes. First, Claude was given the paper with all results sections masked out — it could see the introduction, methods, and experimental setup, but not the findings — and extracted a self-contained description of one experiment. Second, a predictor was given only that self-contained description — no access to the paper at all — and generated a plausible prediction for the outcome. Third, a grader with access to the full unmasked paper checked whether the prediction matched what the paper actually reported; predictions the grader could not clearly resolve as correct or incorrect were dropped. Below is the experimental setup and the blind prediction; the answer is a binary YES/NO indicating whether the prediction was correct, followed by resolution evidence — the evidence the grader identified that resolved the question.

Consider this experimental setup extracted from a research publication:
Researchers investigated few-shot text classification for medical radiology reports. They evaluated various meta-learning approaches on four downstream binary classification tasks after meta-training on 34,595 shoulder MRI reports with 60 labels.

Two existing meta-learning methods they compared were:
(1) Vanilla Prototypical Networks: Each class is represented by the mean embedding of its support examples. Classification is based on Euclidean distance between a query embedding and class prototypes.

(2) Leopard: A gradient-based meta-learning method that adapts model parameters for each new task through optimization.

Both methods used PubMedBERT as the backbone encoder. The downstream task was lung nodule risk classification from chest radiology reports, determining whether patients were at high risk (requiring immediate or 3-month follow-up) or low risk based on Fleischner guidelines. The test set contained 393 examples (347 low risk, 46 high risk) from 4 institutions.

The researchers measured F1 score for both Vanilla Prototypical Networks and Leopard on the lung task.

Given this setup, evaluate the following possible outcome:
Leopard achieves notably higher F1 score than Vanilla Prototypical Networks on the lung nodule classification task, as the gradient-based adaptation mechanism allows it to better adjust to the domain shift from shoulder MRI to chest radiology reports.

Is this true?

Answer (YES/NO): YES